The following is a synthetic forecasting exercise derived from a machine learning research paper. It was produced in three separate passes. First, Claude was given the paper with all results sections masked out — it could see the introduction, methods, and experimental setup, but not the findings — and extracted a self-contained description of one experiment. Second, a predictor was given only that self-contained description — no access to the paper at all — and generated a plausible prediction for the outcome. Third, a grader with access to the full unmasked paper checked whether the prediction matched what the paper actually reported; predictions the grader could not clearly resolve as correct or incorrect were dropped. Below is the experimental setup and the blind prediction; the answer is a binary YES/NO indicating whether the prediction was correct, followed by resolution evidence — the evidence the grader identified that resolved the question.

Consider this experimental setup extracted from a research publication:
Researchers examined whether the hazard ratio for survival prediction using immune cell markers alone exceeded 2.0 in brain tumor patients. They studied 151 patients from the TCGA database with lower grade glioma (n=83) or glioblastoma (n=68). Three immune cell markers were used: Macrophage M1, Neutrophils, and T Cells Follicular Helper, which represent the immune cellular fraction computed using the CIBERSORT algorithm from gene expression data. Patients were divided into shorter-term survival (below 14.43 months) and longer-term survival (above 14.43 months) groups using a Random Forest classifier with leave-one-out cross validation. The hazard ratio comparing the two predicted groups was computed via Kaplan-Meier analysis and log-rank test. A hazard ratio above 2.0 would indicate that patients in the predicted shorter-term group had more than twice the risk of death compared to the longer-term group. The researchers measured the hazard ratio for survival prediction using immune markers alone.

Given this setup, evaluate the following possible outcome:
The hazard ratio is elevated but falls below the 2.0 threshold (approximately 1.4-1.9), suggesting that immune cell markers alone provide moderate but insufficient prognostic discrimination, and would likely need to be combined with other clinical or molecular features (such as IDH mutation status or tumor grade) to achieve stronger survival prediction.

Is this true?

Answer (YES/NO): NO